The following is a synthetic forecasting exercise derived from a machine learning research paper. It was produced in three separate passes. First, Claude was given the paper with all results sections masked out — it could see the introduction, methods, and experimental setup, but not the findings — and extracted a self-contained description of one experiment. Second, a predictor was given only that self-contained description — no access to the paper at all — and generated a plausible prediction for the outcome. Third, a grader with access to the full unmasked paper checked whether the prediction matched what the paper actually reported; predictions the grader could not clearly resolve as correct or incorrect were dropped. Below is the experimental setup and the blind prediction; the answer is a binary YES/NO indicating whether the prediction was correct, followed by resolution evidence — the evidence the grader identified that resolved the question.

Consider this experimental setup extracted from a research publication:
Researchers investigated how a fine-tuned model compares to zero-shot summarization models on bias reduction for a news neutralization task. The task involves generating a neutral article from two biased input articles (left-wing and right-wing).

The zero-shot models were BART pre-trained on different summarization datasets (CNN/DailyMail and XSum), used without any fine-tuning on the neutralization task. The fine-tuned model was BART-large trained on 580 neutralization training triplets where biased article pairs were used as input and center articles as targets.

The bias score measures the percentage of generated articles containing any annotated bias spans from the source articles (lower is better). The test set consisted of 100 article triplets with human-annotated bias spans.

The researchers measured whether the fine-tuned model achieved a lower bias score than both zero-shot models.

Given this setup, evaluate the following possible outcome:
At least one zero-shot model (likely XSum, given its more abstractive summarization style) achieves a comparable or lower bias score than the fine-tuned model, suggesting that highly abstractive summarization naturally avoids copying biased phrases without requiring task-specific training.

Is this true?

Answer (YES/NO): NO